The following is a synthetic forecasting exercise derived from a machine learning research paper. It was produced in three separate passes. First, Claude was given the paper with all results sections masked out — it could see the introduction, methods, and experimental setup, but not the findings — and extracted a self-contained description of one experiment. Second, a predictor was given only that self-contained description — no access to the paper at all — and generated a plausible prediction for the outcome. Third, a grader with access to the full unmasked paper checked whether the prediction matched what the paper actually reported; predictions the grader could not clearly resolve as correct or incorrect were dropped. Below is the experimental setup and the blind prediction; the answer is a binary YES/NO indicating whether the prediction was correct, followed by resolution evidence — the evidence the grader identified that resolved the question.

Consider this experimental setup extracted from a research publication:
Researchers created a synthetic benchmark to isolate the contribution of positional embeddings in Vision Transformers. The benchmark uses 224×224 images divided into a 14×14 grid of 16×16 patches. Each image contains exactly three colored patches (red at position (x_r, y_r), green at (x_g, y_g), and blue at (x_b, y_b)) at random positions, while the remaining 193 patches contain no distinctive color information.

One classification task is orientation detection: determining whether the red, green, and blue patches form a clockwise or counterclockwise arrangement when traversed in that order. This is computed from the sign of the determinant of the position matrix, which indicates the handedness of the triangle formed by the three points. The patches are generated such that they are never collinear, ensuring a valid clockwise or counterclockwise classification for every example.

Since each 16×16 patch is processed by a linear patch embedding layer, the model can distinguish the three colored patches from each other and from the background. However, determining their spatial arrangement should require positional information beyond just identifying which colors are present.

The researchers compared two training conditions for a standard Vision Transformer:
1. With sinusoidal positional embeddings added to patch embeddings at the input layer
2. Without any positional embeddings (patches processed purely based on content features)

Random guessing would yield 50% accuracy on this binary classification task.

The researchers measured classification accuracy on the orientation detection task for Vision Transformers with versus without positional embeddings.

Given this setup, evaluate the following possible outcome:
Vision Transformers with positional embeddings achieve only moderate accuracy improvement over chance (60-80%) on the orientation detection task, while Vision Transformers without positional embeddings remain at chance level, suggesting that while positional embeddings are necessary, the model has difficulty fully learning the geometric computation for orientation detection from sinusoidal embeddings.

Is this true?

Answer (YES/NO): NO